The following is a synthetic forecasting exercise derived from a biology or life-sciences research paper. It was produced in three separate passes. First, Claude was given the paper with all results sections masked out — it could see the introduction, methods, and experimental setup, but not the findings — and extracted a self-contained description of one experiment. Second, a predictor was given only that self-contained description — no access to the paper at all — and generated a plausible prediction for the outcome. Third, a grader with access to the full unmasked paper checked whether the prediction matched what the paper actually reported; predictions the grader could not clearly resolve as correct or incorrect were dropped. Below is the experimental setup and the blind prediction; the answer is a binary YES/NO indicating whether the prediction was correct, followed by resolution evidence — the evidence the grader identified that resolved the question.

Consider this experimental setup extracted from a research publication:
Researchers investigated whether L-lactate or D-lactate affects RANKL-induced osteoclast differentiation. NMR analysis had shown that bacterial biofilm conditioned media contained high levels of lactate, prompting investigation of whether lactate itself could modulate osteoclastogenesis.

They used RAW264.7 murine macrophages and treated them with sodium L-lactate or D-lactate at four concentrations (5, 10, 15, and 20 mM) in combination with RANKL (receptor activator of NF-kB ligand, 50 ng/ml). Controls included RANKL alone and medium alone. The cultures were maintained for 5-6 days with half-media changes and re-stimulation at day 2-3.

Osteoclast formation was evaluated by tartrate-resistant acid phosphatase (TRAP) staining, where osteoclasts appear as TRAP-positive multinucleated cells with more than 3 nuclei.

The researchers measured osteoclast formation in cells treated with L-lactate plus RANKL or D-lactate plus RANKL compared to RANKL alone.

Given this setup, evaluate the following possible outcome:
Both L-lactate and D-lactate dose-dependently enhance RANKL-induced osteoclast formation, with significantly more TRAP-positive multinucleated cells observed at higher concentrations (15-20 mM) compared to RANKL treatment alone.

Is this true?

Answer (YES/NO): NO